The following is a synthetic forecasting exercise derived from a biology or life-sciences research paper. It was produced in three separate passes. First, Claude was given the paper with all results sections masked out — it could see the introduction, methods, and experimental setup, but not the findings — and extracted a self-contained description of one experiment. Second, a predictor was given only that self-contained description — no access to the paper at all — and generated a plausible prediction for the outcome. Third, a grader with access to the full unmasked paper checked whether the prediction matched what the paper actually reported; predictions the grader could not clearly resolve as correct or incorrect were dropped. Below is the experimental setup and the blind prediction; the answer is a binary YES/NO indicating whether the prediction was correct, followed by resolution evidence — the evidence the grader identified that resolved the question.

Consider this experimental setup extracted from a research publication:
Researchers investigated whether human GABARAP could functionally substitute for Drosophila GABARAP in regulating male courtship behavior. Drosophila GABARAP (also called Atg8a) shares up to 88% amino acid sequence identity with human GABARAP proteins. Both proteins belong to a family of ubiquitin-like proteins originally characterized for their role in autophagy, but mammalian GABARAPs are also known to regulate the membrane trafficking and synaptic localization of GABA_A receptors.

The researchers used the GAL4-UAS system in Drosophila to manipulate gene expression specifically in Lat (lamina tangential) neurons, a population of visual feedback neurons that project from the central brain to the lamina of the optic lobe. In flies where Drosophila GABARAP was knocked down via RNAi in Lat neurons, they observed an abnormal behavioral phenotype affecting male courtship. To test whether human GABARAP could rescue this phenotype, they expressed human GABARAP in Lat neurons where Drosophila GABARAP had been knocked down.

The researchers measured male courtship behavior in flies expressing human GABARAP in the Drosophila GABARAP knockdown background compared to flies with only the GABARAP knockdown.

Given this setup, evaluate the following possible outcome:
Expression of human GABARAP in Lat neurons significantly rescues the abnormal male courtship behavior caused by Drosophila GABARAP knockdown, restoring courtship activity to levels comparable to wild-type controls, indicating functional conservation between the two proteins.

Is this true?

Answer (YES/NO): YES